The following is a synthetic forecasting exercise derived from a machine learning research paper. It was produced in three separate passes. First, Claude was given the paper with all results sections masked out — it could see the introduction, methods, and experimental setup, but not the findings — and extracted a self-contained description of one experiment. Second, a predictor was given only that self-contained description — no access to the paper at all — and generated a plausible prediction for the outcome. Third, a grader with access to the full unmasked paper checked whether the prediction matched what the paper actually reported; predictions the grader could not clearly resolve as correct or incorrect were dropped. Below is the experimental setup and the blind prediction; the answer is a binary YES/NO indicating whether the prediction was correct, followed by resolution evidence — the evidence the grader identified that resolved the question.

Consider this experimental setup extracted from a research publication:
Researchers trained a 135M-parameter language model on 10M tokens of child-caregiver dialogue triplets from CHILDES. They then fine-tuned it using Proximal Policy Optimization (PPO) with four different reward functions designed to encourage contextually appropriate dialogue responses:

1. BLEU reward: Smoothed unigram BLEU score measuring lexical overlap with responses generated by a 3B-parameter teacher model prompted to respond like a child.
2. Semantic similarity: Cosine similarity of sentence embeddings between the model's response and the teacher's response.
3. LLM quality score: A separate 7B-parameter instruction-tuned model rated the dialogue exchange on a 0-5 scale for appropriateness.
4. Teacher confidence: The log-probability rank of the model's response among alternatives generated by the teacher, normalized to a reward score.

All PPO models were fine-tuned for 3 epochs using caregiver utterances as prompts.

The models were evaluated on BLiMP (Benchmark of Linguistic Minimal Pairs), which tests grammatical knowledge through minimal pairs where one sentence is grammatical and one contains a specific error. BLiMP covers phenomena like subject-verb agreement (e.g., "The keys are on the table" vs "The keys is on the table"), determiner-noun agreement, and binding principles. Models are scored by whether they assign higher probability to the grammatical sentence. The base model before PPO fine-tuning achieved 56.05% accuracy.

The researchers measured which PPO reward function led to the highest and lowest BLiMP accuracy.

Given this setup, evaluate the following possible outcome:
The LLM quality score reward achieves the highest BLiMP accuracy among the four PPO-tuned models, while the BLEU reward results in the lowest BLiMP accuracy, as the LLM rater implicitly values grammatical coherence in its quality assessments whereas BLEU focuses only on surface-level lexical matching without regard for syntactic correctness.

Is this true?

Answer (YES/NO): NO